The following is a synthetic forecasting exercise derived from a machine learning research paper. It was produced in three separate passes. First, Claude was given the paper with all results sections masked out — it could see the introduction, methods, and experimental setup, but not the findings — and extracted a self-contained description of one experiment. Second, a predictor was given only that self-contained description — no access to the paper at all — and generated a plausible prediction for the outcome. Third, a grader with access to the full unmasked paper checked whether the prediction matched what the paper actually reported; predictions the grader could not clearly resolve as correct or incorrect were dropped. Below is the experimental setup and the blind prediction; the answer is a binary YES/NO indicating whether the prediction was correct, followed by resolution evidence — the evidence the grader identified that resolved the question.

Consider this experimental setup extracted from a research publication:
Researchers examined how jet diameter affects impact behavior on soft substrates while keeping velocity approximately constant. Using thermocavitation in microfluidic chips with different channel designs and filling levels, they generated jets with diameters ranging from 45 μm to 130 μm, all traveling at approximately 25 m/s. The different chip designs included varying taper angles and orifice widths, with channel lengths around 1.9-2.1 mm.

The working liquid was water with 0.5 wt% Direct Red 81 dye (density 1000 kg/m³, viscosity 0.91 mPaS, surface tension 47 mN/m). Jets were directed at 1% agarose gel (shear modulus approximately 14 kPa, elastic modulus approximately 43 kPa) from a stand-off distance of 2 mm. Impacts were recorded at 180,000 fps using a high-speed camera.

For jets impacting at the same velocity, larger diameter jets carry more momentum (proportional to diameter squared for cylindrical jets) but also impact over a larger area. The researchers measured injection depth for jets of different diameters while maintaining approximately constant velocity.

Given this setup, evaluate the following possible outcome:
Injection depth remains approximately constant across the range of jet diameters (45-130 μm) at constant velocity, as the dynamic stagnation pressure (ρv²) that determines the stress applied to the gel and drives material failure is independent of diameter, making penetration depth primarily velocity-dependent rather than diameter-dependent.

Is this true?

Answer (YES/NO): YES